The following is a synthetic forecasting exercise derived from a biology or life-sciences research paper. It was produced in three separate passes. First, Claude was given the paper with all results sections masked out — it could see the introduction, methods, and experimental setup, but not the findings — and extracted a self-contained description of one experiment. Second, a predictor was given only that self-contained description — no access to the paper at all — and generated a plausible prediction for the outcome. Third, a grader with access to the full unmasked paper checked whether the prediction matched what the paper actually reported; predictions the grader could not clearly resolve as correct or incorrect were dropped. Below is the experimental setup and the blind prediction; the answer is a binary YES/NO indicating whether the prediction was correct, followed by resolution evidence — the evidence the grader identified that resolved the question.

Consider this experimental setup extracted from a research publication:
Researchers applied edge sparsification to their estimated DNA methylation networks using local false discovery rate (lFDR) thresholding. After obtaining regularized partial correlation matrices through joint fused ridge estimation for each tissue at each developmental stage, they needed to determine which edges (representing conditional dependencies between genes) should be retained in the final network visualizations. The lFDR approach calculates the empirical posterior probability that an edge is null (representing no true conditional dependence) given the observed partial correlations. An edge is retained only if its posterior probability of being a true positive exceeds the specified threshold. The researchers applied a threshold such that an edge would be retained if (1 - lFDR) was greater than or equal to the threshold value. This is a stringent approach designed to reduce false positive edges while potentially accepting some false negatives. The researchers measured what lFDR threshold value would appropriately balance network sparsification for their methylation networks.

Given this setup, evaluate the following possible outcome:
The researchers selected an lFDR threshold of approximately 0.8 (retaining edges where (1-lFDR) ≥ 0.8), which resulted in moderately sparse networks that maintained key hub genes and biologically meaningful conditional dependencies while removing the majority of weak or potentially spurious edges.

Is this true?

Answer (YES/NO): NO